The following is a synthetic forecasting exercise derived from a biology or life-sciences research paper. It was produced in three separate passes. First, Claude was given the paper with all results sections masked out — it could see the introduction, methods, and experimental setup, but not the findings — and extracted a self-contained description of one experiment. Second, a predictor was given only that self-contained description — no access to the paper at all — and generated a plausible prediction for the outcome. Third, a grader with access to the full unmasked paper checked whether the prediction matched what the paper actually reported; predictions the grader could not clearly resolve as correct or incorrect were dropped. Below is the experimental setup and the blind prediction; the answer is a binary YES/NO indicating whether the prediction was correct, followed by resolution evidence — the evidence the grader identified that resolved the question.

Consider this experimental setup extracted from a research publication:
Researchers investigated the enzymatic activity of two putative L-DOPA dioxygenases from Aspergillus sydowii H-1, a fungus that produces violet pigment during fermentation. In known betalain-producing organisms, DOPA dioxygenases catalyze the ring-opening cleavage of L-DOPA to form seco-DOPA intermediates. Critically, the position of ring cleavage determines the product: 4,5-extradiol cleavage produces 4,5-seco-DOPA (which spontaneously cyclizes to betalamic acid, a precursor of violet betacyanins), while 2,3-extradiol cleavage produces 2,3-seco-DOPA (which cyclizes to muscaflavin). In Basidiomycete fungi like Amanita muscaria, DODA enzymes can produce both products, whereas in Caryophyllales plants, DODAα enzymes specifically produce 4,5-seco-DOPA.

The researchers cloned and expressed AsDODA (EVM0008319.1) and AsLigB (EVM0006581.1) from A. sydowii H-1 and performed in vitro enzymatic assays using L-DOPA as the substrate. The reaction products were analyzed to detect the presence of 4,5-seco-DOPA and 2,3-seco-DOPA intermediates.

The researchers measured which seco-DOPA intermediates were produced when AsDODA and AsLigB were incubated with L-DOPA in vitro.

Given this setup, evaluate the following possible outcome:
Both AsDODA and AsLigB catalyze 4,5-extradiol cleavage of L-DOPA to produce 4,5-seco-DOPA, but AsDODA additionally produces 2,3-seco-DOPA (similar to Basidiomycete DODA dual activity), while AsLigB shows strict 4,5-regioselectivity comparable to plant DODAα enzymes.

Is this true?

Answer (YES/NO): NO